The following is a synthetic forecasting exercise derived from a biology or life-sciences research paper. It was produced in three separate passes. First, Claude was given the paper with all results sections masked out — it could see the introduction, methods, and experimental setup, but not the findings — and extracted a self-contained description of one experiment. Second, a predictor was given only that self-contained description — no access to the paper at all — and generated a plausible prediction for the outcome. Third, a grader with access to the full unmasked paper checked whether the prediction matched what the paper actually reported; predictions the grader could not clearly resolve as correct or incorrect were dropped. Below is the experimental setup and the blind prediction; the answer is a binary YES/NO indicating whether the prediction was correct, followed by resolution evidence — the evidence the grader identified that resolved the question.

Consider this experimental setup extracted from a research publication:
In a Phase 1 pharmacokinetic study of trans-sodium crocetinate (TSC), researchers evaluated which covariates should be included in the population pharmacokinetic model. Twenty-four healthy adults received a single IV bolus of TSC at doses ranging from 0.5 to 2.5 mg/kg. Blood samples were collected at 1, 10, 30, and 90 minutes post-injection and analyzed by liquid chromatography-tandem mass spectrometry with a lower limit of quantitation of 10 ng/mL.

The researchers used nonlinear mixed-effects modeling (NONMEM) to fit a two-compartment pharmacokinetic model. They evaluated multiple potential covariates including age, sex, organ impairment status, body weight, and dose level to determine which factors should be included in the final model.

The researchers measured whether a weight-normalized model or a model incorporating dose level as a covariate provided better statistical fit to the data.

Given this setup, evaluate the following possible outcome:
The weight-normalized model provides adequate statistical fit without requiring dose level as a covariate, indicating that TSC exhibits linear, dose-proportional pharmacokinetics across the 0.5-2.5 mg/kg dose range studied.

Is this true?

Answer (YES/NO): NO